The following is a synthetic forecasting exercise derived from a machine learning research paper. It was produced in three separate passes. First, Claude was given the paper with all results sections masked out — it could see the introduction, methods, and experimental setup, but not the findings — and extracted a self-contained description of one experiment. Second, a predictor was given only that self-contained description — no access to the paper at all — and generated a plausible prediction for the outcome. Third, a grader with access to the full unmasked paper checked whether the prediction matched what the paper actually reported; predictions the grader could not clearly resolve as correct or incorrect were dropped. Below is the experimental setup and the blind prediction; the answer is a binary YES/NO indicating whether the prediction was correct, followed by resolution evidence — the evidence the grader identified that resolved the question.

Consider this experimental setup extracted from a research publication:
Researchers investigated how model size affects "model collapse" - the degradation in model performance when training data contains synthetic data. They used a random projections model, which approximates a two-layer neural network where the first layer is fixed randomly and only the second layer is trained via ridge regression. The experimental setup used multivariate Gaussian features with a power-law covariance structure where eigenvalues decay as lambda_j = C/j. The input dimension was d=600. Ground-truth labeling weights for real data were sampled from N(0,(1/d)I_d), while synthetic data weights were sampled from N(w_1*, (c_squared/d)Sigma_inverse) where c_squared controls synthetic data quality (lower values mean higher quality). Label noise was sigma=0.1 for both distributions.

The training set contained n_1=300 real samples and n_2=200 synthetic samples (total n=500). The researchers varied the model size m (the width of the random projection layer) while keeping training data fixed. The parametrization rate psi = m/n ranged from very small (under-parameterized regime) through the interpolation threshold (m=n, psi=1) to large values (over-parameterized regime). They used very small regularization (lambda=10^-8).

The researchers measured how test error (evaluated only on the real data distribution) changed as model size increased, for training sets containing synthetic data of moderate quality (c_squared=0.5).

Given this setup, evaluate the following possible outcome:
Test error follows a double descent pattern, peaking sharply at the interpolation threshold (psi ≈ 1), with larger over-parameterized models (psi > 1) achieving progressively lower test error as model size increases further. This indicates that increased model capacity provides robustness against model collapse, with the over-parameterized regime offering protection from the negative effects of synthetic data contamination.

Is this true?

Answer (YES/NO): NO